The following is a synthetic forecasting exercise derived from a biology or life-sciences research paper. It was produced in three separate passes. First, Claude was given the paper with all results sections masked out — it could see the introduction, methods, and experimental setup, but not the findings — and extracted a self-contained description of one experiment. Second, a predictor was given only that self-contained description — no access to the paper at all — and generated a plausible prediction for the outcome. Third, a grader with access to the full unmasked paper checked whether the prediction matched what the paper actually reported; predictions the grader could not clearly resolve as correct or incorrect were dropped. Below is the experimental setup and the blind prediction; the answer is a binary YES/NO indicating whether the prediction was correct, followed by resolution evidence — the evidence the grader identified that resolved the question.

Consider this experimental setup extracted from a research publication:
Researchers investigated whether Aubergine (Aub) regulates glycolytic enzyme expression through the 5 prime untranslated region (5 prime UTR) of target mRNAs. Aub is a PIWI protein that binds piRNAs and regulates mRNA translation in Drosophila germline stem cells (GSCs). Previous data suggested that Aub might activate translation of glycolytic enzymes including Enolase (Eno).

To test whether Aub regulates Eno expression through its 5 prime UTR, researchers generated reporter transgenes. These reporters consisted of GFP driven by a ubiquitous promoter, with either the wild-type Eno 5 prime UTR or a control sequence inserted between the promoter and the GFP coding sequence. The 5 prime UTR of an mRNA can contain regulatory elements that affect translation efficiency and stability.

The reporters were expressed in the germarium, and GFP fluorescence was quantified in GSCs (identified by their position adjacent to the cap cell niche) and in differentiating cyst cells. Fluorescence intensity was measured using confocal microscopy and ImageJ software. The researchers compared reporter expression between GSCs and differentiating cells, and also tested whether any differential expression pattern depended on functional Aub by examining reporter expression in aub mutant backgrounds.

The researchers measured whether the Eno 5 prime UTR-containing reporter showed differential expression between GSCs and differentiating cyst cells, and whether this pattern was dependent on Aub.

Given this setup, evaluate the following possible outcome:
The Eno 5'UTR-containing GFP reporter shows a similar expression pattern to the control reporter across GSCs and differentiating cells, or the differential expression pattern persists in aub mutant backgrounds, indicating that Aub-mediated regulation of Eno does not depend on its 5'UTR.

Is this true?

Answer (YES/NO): NO